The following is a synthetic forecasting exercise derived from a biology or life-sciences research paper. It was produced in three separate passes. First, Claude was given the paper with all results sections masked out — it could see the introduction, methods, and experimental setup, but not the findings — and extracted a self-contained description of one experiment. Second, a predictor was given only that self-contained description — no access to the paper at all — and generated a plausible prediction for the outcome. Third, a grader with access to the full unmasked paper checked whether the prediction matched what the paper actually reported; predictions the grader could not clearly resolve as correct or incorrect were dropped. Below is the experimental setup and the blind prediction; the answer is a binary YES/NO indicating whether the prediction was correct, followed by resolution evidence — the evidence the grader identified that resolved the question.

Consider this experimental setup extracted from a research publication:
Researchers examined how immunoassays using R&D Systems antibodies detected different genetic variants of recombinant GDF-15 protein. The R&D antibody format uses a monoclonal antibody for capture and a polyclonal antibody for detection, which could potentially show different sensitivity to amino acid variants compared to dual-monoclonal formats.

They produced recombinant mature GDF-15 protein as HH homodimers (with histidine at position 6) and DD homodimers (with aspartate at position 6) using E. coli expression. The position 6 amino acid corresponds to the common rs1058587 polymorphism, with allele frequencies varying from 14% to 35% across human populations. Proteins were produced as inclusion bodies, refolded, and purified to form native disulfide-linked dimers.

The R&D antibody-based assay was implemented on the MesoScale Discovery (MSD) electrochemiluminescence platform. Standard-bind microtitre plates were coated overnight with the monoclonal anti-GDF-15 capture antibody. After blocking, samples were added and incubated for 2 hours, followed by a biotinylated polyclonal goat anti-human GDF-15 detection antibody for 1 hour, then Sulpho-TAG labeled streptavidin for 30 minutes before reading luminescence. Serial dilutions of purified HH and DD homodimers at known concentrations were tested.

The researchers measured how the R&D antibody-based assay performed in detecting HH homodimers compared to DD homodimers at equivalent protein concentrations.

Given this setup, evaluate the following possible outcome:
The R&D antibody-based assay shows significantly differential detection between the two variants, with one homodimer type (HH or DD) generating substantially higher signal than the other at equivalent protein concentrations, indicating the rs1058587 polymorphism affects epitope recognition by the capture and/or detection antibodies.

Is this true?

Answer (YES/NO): YES